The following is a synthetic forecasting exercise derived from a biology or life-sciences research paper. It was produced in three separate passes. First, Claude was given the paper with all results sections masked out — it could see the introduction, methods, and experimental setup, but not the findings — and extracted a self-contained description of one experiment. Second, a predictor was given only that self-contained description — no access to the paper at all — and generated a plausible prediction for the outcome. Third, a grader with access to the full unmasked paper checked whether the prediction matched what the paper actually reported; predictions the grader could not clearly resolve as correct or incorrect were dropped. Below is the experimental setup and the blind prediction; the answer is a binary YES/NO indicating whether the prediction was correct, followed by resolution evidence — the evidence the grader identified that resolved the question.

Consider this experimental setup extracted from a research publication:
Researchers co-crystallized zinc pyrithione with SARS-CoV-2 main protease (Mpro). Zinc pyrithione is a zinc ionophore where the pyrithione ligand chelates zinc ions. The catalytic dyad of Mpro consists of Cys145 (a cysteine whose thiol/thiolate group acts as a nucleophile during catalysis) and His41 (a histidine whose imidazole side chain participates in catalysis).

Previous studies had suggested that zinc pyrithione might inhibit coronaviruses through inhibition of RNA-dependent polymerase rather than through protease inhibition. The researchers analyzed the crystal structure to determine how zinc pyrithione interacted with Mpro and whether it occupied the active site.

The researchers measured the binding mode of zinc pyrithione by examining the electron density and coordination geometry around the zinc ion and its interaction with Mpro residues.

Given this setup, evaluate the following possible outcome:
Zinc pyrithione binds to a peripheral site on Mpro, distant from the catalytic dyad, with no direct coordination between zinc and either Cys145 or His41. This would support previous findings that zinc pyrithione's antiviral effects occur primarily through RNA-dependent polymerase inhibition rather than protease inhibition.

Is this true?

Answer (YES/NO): NO